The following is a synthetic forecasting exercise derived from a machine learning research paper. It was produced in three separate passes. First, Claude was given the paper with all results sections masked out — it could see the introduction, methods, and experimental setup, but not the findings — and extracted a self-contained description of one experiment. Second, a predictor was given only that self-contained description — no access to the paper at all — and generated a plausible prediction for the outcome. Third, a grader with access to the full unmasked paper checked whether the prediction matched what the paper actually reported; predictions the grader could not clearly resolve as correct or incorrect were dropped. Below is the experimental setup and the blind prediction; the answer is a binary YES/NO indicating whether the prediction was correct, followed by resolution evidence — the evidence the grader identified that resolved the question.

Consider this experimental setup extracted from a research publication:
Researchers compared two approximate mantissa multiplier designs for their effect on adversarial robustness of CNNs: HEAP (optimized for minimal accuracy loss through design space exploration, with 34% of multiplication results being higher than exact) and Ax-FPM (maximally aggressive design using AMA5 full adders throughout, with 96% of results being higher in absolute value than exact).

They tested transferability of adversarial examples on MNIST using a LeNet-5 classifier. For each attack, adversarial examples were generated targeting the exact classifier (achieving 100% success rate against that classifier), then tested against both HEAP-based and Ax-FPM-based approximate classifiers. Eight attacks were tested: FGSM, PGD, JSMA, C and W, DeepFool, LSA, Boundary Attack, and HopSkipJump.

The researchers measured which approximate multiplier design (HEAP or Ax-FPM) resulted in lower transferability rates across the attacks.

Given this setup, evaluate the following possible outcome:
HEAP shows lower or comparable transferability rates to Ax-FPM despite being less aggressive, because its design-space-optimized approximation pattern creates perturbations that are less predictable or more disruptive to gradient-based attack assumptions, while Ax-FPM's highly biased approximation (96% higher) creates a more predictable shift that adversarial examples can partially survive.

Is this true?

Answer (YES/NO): NO